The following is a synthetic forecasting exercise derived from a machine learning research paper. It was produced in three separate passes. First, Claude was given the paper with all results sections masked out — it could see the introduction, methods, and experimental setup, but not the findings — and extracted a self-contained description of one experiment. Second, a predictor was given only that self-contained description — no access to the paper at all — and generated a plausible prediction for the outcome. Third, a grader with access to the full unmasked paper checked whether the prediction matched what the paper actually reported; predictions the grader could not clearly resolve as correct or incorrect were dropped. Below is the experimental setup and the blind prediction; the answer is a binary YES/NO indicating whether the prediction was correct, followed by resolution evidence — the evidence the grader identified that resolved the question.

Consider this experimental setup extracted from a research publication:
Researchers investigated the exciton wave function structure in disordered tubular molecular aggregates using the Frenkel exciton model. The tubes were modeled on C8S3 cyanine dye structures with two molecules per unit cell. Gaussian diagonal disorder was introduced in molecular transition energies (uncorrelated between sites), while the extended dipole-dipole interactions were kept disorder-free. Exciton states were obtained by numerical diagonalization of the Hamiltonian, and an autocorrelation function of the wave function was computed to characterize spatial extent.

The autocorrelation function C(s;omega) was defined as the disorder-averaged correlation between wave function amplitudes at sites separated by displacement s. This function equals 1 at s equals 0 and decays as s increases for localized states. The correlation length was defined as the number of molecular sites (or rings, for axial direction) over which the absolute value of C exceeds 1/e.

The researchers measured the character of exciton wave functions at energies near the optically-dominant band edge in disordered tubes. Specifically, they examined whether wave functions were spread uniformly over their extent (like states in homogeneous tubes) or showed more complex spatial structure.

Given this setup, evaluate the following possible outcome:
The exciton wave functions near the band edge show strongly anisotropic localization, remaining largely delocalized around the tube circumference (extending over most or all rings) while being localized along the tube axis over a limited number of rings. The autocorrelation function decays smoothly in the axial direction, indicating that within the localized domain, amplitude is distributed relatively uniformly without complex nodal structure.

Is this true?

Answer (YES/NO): NO